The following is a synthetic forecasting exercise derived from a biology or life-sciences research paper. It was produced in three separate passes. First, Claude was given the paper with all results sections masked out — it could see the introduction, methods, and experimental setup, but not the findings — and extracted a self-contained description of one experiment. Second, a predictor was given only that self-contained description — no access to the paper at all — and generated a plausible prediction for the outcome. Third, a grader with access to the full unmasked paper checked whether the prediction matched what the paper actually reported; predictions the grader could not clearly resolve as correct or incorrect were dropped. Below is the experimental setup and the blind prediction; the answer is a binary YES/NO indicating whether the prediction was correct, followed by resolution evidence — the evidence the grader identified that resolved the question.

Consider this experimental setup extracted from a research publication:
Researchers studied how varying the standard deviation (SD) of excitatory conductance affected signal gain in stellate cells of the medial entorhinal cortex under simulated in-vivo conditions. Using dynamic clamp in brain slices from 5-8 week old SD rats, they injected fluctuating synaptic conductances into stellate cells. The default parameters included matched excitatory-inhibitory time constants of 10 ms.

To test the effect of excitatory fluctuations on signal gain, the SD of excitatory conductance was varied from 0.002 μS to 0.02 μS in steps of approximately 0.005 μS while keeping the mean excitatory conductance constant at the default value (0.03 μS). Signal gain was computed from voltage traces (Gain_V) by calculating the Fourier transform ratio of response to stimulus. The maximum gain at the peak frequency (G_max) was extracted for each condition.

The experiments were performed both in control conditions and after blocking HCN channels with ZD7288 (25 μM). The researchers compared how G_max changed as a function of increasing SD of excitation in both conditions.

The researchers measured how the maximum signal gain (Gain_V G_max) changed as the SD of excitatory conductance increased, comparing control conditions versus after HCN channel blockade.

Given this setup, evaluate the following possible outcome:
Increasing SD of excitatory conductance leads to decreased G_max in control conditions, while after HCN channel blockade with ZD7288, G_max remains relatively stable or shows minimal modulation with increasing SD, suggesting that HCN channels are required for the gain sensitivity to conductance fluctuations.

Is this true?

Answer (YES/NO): YES